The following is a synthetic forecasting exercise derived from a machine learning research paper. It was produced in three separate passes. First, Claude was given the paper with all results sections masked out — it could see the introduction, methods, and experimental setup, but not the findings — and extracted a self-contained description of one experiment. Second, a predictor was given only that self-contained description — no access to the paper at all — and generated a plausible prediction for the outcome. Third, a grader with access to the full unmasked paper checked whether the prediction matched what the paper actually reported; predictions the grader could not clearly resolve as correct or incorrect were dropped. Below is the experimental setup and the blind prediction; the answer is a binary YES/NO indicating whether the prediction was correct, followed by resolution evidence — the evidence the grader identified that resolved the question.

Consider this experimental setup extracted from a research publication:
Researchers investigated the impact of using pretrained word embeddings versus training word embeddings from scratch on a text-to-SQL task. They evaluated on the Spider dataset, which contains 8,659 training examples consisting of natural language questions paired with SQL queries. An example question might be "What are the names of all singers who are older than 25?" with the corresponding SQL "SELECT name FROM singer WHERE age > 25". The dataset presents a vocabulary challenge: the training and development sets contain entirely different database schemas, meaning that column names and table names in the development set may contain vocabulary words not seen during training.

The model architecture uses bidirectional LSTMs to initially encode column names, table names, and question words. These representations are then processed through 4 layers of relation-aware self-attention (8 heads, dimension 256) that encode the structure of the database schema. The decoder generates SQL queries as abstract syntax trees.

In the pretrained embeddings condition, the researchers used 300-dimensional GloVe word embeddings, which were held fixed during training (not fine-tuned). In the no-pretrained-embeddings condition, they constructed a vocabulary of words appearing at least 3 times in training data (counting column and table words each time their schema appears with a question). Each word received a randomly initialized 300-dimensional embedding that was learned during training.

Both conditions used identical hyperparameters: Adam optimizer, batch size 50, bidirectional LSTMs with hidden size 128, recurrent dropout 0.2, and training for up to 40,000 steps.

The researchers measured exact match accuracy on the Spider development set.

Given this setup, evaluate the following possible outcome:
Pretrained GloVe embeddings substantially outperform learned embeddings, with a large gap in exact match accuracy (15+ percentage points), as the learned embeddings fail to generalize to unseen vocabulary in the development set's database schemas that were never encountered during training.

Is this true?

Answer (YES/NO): YES